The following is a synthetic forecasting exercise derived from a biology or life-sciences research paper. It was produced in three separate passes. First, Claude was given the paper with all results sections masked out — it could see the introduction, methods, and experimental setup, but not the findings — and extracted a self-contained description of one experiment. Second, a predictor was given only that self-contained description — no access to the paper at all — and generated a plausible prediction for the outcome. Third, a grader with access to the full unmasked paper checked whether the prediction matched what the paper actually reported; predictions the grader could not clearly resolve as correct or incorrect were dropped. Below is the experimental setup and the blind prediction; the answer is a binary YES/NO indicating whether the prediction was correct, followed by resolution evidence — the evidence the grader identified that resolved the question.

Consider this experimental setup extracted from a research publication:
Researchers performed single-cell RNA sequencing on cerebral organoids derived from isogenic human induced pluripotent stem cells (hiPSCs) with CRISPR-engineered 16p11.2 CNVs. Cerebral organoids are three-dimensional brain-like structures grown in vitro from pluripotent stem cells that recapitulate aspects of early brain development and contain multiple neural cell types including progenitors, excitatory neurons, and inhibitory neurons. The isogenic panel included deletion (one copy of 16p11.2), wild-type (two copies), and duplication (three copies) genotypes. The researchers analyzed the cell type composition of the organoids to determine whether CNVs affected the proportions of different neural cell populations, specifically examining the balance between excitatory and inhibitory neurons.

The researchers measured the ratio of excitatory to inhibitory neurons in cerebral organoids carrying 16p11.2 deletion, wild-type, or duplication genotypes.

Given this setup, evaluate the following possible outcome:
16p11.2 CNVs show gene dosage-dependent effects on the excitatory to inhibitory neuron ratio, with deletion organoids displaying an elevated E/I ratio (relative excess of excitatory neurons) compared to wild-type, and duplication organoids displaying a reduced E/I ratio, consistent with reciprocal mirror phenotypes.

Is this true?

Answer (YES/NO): NO